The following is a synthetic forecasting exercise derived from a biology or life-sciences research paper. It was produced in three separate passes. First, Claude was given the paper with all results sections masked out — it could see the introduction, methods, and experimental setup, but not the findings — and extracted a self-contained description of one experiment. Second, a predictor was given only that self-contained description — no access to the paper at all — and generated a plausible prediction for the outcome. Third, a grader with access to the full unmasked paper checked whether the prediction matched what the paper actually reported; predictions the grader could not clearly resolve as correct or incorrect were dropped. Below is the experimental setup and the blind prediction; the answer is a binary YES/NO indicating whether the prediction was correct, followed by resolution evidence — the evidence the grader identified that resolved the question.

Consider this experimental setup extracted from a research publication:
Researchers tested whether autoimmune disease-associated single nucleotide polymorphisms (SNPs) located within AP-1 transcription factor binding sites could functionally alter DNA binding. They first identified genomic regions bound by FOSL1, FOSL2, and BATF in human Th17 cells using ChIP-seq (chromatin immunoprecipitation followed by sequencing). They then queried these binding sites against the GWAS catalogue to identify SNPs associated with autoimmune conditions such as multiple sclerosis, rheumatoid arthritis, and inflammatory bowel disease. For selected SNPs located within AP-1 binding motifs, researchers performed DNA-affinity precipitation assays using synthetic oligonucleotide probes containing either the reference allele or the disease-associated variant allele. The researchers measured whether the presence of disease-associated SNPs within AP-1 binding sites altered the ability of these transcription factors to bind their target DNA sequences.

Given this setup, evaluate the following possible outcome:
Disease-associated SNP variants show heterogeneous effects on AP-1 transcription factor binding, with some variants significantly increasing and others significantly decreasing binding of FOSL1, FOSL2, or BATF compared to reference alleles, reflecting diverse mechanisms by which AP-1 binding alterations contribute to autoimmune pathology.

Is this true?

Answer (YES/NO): NO